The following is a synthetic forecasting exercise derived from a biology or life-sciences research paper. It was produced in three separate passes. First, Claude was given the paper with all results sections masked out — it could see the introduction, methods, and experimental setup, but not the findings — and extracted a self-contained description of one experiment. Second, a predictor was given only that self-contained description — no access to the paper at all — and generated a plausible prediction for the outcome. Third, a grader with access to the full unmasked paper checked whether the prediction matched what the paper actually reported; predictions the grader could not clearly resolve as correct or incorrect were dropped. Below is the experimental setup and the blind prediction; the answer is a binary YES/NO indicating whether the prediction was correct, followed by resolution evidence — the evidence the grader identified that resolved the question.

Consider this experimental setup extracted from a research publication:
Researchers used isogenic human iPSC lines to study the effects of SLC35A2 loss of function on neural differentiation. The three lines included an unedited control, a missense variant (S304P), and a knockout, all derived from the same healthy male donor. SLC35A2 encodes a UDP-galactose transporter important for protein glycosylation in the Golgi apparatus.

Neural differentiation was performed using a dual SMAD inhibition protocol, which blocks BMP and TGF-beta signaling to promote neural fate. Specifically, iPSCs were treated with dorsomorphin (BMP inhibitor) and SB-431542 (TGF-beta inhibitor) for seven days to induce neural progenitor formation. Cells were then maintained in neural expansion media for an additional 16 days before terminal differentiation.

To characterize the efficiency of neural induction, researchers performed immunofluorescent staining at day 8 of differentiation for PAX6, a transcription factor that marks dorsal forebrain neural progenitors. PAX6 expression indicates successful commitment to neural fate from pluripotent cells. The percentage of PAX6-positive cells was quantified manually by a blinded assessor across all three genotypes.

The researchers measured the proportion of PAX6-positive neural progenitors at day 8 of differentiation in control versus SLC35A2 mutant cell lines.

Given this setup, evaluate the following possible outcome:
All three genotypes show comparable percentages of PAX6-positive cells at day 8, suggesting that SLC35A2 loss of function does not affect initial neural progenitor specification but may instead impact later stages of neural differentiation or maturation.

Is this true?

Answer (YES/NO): YES